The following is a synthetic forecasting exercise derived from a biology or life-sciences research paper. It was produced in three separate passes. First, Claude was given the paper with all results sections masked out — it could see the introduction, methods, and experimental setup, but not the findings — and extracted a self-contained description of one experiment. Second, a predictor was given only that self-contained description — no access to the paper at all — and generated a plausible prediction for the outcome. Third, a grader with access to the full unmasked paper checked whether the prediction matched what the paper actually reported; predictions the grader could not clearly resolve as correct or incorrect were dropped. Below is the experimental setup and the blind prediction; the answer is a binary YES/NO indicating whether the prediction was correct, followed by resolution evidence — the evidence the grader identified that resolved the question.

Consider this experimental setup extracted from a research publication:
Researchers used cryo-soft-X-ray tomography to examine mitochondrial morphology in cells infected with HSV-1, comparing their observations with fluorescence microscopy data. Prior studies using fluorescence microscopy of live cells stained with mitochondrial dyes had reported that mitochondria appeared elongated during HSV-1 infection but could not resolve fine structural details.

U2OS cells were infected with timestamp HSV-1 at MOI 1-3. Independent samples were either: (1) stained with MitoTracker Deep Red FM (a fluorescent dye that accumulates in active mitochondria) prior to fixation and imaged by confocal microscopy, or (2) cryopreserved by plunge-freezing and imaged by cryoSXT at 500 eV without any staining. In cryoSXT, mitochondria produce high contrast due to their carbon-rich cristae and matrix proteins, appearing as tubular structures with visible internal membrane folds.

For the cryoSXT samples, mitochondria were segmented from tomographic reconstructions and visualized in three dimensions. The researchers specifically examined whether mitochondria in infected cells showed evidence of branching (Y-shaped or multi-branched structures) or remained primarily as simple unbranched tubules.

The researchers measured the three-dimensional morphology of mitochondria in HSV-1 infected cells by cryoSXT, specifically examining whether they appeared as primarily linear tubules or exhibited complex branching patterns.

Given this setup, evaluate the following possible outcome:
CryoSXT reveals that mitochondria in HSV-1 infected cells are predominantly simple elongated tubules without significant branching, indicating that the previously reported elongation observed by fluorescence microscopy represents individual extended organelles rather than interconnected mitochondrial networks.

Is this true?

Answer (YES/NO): NO